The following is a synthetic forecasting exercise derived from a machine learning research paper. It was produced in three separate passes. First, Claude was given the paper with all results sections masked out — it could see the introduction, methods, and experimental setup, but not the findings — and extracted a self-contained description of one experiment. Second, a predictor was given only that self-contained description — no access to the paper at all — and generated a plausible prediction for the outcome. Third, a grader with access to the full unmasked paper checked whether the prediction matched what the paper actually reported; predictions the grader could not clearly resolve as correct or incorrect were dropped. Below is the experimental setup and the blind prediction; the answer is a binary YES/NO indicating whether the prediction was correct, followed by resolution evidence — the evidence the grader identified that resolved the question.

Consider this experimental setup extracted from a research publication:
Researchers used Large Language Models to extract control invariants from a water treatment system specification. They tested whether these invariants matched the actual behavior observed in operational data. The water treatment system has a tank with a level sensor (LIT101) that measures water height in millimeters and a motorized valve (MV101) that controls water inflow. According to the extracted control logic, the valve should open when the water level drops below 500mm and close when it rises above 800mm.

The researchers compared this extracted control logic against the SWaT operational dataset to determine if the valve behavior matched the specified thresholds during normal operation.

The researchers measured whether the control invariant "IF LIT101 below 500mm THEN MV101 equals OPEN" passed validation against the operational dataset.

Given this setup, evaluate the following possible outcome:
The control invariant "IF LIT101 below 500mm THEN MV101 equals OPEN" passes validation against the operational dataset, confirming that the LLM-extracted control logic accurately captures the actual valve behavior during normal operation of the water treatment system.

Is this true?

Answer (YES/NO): YES